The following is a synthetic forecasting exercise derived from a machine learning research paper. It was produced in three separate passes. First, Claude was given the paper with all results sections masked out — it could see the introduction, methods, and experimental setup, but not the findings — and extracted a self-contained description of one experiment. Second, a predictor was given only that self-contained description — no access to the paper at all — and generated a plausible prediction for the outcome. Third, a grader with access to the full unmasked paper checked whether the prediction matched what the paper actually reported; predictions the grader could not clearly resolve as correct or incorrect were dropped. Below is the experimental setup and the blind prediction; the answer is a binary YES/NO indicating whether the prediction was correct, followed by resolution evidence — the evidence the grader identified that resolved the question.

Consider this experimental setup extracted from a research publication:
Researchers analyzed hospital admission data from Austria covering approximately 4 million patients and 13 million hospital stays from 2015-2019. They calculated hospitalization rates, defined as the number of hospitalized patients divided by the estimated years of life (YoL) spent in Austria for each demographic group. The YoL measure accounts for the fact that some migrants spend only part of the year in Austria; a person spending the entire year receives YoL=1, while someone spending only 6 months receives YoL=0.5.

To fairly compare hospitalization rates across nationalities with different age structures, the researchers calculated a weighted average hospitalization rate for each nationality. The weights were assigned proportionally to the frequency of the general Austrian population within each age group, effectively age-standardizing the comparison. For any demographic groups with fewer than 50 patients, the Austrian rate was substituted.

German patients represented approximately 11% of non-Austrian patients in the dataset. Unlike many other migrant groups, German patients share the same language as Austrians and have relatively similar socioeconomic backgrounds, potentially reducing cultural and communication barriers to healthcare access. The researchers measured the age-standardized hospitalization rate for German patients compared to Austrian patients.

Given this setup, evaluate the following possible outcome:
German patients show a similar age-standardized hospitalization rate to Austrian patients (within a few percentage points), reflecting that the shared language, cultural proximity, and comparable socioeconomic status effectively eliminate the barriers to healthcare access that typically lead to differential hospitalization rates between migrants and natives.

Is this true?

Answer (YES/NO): YES